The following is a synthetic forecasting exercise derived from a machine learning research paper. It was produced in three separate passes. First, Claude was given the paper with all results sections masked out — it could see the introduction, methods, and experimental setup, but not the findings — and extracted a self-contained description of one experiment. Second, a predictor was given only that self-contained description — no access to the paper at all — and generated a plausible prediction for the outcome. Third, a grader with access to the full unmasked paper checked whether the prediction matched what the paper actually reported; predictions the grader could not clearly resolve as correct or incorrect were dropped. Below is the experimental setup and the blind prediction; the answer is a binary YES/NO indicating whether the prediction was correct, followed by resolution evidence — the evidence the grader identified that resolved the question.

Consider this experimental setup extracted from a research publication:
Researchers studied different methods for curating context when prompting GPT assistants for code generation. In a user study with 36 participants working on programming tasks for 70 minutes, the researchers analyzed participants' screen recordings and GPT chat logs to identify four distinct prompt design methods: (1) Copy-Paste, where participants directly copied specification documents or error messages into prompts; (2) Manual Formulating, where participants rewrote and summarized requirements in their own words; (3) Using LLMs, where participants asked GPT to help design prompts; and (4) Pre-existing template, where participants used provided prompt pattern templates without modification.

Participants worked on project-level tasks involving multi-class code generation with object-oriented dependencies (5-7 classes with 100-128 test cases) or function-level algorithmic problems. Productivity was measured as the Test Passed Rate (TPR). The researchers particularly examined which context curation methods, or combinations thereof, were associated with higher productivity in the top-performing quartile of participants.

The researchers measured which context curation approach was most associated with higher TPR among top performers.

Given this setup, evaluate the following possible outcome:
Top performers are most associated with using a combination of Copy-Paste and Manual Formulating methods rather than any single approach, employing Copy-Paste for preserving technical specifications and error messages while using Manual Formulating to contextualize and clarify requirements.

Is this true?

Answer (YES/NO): YES